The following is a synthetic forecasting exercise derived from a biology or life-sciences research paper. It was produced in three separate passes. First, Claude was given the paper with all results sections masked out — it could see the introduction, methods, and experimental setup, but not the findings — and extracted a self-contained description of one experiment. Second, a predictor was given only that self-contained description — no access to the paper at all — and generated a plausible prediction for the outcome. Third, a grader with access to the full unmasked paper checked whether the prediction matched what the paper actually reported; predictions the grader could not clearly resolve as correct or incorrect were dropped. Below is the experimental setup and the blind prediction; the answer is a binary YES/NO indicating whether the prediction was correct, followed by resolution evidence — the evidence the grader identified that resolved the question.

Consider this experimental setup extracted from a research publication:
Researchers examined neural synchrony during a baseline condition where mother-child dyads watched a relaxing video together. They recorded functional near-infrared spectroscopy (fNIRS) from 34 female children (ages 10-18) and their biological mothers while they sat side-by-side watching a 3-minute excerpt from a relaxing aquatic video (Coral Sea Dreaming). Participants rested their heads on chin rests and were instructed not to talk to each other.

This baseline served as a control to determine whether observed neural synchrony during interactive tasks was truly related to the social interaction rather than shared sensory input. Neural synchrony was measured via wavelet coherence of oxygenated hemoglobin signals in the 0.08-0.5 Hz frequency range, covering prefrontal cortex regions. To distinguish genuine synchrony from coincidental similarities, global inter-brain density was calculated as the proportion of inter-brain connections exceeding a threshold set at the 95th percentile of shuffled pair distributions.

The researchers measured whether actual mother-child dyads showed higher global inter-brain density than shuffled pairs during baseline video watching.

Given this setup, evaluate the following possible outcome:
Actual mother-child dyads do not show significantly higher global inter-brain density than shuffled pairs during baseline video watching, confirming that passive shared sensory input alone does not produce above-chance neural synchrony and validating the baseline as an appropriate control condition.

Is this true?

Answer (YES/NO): YES